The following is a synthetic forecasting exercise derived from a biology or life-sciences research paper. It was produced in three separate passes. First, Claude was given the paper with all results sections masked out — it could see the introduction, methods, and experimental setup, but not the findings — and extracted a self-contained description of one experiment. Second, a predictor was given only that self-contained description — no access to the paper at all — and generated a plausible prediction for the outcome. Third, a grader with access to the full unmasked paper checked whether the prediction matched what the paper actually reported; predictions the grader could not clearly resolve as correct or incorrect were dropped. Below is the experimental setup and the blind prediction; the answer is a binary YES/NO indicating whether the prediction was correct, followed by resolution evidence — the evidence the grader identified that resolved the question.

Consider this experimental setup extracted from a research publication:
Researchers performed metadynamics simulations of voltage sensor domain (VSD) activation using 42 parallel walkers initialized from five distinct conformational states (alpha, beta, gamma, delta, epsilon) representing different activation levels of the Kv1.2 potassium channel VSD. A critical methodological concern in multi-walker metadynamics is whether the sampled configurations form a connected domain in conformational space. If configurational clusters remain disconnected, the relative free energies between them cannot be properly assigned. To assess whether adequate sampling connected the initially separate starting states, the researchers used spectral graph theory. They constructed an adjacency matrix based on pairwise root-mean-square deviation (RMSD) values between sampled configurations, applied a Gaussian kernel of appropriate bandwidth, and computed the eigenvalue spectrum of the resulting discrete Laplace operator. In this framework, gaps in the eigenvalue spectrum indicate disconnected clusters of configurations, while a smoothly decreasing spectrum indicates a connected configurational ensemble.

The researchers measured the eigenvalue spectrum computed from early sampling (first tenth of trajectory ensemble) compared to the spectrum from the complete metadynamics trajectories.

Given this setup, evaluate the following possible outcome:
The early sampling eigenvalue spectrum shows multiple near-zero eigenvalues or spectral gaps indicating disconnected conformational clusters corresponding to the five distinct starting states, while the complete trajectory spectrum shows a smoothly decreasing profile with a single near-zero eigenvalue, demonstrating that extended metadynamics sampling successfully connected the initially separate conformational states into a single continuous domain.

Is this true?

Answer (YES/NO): NO